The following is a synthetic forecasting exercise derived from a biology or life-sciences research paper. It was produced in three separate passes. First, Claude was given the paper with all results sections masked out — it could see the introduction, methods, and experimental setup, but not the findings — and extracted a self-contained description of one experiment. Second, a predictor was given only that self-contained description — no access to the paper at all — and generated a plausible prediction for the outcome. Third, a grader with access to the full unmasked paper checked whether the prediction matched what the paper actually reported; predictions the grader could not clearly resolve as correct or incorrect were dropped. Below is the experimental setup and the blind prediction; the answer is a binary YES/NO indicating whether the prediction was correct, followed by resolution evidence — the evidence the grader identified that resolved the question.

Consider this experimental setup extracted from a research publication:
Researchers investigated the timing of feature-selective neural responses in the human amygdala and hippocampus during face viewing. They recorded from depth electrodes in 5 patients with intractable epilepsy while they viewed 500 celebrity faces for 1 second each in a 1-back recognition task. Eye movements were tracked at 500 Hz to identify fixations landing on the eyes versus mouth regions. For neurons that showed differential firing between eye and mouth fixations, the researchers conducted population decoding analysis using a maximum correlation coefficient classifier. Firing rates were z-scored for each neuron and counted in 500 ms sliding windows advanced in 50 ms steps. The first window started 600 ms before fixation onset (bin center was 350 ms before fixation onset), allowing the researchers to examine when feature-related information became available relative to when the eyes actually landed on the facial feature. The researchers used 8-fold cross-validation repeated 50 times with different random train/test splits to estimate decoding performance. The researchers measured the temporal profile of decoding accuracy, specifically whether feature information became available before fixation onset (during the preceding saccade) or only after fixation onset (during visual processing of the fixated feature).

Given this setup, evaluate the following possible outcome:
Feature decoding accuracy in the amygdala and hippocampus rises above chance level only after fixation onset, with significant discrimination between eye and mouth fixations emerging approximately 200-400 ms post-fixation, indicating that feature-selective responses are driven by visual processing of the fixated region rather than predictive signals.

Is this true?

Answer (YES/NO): NO